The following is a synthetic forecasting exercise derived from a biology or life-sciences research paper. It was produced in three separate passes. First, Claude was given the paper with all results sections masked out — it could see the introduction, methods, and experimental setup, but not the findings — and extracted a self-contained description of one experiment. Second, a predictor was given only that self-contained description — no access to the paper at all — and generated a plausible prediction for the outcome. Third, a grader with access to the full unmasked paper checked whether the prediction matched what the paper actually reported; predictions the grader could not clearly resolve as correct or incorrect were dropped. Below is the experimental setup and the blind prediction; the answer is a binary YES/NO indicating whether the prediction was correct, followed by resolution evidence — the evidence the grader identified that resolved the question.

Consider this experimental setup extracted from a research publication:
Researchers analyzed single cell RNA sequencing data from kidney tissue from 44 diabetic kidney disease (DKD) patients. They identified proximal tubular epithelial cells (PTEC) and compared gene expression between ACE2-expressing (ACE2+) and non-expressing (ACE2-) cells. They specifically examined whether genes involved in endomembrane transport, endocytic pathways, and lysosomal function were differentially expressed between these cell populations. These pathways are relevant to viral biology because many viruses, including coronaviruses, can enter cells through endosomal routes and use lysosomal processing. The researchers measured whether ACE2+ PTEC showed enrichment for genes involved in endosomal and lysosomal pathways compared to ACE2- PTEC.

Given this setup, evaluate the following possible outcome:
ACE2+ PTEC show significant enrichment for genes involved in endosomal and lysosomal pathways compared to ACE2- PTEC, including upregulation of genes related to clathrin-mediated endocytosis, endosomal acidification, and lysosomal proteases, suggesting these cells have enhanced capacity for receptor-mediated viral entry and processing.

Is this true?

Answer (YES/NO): YES